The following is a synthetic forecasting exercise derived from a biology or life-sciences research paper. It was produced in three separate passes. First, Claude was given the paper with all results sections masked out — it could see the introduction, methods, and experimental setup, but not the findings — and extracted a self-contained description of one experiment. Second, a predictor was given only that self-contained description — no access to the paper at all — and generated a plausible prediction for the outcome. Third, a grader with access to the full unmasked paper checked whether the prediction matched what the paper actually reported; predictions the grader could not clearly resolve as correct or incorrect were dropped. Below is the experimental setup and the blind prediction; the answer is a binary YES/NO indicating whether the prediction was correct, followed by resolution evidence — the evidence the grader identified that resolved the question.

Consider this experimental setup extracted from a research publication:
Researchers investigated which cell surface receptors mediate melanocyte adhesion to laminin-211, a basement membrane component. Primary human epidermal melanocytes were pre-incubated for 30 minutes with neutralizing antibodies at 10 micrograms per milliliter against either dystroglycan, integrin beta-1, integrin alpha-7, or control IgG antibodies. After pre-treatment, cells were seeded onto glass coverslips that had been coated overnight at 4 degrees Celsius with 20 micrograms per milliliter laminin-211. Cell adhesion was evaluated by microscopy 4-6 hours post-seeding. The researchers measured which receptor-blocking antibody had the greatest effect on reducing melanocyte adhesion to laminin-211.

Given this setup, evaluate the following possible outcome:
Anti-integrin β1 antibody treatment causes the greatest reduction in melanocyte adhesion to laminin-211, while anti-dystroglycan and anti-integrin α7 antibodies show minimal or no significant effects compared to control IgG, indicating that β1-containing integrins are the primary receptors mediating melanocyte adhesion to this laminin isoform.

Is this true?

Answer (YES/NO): NO